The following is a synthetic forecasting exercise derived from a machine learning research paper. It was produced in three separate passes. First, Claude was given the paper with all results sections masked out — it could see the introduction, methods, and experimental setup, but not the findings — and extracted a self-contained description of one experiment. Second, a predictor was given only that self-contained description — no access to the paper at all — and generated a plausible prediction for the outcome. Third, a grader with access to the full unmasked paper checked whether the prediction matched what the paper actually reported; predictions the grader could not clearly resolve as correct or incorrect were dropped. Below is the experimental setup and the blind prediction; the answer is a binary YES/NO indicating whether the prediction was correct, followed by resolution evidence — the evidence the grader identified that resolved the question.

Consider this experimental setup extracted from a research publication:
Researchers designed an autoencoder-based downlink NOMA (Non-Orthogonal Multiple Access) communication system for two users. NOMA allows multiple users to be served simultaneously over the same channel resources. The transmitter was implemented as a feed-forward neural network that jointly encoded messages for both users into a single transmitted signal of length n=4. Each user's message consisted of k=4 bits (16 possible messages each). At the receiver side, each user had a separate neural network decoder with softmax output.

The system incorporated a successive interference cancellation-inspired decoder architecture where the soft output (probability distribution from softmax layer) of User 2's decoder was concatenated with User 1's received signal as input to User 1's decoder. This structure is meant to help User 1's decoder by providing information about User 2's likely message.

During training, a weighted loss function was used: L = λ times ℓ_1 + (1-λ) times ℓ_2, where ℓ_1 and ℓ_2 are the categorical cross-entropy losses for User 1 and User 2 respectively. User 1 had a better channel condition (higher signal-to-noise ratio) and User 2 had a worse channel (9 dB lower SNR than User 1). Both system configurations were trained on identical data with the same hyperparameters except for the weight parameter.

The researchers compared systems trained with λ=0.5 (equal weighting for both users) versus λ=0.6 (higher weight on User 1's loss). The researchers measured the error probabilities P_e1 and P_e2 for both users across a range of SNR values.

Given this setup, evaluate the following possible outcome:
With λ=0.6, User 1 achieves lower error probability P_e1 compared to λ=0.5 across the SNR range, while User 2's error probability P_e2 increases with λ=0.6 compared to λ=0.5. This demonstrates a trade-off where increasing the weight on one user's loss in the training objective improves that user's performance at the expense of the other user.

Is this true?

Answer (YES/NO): YES